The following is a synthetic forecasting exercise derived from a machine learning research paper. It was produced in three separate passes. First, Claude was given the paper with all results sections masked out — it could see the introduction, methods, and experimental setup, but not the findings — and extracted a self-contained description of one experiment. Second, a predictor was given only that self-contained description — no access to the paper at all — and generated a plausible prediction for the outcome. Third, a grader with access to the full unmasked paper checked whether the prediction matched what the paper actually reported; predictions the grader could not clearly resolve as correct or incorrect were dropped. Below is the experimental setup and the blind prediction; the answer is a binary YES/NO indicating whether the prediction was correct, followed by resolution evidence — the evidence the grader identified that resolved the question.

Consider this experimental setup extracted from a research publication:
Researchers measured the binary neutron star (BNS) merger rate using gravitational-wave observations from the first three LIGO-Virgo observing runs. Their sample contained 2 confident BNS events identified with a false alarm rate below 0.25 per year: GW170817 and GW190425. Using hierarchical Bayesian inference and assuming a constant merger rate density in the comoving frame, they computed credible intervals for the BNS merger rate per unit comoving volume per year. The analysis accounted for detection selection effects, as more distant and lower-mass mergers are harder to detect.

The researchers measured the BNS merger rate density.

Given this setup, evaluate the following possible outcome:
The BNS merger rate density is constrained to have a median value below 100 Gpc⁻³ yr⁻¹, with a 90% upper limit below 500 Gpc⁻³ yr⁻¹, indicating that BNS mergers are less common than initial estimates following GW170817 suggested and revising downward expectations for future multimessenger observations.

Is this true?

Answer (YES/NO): NO